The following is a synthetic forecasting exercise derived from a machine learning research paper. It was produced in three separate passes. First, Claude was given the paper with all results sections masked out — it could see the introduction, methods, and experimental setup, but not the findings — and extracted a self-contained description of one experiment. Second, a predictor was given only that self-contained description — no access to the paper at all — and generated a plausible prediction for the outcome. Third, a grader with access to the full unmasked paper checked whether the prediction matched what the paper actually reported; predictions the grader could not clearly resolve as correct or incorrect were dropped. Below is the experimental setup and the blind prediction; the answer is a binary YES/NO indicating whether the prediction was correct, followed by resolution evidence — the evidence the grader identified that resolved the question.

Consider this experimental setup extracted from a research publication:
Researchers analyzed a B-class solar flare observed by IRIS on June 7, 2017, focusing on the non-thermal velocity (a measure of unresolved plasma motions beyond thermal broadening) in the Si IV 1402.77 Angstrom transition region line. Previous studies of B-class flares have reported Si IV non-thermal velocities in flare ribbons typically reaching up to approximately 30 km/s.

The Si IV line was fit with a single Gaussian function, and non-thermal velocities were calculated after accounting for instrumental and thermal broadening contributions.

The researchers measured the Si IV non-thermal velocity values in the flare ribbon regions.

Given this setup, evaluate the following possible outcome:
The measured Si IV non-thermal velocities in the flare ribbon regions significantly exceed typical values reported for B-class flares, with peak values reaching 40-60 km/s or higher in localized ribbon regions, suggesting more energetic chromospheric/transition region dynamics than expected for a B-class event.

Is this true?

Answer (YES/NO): YES